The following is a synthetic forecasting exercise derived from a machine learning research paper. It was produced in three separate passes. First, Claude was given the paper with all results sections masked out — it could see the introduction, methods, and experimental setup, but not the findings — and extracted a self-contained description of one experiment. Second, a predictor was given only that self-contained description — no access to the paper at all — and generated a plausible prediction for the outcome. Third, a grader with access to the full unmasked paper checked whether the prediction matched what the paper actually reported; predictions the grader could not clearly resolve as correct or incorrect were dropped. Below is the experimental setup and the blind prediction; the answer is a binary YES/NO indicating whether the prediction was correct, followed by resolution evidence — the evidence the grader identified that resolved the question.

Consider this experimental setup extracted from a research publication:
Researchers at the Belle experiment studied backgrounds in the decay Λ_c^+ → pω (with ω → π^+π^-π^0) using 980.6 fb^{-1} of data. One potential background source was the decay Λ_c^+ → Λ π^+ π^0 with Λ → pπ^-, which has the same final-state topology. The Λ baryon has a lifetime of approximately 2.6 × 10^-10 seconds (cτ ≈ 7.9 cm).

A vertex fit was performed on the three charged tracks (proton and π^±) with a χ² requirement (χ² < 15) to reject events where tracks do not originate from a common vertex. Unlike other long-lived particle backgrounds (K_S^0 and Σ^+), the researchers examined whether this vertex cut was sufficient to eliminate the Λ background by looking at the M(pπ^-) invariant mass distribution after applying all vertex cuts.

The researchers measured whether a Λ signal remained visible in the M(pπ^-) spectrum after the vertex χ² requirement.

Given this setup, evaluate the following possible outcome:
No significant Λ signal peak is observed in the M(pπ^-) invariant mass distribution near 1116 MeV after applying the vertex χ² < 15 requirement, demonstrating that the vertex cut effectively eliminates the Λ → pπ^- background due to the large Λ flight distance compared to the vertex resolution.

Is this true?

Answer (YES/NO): NO